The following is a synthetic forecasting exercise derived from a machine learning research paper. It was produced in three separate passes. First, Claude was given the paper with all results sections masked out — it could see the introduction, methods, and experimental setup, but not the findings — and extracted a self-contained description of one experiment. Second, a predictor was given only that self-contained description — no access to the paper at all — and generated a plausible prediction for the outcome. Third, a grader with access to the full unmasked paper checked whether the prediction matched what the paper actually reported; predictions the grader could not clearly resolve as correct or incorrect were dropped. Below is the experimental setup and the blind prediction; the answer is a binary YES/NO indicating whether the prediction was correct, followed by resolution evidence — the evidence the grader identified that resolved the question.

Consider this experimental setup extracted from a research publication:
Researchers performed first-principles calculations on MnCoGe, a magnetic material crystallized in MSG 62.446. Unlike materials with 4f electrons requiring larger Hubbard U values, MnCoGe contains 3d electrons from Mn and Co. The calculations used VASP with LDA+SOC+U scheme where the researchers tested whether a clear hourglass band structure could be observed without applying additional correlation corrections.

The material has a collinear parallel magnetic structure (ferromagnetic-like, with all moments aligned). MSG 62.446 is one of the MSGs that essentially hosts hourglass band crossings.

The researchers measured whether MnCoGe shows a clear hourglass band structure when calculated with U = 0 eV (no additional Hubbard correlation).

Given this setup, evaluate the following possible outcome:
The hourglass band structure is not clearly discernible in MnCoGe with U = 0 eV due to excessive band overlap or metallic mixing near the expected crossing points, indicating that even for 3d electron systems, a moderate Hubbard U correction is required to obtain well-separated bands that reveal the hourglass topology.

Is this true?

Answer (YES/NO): NO